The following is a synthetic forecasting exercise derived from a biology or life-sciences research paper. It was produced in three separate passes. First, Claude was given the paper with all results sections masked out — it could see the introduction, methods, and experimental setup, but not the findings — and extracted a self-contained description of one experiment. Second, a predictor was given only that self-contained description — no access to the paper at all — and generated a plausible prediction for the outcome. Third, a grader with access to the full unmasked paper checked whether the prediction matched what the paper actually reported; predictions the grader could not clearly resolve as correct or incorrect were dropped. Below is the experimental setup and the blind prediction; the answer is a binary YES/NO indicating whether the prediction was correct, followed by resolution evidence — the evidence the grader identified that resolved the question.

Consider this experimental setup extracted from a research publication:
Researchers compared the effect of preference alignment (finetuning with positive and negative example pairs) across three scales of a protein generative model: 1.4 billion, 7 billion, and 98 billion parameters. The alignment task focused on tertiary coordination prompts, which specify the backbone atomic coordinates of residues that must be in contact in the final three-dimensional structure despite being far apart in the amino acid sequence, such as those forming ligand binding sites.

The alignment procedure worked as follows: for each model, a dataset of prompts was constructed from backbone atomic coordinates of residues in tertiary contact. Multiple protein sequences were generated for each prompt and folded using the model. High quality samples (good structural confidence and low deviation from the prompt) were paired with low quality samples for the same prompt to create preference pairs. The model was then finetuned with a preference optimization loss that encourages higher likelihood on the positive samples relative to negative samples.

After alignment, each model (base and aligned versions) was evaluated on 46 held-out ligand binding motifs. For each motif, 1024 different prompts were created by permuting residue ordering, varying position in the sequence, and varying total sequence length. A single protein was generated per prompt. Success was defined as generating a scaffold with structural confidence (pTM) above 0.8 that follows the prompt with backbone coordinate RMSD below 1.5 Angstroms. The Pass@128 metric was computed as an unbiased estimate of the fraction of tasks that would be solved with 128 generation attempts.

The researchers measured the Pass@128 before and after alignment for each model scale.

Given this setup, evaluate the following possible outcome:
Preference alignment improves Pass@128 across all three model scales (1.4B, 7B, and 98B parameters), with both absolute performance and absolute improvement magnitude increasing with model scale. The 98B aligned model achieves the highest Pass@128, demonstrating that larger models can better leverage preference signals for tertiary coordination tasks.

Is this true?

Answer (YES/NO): YES